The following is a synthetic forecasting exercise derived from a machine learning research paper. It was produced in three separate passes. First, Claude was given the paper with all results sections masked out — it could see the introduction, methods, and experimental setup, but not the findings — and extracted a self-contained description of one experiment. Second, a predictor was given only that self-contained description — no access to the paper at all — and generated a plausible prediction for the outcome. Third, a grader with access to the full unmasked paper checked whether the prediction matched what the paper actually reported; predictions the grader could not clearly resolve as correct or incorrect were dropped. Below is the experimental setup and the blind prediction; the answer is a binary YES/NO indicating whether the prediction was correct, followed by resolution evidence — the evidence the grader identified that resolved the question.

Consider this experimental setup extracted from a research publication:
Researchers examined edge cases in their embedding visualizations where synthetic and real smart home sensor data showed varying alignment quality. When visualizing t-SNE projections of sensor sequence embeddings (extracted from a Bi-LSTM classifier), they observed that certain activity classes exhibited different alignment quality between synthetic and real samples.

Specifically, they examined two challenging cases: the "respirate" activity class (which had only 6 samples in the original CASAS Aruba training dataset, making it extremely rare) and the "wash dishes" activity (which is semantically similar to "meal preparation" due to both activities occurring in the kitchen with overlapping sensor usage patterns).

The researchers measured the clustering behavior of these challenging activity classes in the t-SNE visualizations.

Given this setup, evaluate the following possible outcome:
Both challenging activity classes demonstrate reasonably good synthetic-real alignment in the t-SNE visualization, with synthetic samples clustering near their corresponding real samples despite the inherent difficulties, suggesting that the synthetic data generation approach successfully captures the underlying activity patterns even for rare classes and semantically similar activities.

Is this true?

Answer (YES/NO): NO